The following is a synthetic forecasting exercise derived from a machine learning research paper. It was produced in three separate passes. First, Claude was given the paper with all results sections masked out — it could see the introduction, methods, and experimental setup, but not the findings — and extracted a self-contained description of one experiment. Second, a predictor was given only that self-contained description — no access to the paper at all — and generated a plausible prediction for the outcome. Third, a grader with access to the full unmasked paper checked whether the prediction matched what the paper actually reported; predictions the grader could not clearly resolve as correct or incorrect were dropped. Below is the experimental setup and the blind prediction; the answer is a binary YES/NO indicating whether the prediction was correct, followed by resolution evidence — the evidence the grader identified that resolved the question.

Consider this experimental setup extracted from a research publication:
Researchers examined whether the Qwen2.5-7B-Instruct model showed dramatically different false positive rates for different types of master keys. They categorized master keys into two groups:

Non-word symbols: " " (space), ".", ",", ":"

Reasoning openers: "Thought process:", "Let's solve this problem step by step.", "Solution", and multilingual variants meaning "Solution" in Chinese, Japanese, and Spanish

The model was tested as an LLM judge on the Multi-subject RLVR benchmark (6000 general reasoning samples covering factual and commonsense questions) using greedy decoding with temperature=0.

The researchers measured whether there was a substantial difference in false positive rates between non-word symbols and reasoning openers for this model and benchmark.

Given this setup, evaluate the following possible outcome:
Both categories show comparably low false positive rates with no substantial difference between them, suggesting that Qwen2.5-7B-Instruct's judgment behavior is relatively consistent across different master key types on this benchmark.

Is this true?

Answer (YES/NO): YES